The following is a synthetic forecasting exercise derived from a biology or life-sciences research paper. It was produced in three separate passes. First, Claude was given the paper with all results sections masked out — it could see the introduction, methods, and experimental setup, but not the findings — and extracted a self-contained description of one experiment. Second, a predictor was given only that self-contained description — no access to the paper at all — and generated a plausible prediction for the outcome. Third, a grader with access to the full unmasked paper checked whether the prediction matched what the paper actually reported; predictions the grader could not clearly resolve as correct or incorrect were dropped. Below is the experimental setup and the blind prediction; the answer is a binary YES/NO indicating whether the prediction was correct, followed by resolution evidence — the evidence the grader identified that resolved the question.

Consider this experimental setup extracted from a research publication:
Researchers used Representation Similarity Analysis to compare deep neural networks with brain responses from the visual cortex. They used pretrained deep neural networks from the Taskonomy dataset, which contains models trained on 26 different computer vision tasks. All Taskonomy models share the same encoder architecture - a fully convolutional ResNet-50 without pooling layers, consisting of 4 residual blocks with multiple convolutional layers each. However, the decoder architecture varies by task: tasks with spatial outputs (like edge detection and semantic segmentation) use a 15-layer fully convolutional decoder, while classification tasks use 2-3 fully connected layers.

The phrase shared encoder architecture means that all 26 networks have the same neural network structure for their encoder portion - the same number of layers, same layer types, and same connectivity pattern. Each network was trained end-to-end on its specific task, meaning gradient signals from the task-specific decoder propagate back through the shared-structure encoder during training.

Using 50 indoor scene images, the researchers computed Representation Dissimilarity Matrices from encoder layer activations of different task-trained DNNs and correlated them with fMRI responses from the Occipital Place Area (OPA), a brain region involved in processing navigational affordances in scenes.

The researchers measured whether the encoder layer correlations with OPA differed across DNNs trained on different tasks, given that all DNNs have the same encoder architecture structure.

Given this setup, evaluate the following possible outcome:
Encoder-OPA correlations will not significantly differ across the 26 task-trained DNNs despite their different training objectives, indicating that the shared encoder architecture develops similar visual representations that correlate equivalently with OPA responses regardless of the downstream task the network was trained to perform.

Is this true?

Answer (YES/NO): NO